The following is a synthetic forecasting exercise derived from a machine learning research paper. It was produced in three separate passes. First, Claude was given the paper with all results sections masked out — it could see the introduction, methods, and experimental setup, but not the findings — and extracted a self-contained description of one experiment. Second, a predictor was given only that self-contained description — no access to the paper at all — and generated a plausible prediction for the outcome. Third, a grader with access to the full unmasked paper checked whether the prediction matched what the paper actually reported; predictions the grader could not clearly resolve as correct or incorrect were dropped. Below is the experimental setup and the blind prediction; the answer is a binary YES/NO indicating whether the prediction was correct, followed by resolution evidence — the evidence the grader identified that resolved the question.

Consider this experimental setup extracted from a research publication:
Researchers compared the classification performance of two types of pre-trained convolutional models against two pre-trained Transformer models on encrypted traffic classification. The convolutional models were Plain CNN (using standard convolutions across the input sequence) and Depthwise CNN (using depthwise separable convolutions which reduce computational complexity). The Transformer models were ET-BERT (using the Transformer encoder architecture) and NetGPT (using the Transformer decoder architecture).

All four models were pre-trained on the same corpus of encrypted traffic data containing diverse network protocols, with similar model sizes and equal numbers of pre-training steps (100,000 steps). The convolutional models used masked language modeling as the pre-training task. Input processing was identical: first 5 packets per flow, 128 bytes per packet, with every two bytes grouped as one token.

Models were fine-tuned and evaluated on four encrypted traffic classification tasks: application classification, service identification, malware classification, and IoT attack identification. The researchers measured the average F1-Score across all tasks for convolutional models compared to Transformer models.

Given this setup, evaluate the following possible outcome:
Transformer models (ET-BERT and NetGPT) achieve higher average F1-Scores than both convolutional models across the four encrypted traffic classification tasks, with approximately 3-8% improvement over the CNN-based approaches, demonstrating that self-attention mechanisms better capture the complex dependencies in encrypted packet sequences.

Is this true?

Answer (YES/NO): NO